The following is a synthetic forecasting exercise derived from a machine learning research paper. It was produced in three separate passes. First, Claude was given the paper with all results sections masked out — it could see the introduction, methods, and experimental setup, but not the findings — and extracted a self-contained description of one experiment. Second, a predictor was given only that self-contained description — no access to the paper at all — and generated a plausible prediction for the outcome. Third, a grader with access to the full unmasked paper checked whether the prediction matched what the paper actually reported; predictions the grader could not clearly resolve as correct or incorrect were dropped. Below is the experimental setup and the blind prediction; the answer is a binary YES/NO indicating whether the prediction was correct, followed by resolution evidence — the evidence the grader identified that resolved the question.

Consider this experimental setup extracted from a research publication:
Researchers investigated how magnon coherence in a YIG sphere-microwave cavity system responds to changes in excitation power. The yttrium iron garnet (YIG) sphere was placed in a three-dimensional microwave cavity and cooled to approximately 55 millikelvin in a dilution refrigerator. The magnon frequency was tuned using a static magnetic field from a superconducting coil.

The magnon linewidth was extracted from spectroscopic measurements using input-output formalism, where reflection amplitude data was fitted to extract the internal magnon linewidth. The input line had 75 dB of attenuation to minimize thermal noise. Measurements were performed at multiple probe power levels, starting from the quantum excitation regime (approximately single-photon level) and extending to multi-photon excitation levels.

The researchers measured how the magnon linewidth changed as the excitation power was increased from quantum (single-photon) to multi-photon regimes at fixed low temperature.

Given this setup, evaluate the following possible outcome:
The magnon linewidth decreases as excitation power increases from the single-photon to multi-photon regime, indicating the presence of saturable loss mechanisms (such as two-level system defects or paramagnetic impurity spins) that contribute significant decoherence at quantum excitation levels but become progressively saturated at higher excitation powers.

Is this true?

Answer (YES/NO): YES